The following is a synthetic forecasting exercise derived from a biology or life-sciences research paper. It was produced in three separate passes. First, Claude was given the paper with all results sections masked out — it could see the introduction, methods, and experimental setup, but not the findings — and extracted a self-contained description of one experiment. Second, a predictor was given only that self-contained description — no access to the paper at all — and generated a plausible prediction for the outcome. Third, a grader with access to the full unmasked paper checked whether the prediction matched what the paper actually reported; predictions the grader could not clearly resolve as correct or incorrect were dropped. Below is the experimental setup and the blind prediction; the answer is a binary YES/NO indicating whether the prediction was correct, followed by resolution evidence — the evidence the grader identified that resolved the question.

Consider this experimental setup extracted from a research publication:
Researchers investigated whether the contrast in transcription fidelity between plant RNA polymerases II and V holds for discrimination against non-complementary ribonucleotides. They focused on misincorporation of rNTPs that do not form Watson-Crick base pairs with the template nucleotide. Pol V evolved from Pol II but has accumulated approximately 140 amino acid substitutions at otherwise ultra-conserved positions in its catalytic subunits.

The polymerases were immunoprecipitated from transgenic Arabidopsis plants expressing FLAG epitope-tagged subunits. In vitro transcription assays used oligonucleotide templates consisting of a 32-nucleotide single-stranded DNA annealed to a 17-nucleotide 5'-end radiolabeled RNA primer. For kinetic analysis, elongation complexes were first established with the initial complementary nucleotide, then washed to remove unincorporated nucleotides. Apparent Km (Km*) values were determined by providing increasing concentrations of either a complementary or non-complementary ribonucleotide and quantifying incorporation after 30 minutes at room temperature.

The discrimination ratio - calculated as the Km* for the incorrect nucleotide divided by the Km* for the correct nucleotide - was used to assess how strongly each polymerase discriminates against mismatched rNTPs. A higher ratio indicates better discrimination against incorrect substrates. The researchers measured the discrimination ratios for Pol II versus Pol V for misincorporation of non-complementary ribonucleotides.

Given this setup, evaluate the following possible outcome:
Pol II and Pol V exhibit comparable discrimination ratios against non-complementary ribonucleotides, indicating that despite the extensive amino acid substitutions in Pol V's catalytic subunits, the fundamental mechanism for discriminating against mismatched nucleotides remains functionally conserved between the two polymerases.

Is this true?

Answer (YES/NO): NO